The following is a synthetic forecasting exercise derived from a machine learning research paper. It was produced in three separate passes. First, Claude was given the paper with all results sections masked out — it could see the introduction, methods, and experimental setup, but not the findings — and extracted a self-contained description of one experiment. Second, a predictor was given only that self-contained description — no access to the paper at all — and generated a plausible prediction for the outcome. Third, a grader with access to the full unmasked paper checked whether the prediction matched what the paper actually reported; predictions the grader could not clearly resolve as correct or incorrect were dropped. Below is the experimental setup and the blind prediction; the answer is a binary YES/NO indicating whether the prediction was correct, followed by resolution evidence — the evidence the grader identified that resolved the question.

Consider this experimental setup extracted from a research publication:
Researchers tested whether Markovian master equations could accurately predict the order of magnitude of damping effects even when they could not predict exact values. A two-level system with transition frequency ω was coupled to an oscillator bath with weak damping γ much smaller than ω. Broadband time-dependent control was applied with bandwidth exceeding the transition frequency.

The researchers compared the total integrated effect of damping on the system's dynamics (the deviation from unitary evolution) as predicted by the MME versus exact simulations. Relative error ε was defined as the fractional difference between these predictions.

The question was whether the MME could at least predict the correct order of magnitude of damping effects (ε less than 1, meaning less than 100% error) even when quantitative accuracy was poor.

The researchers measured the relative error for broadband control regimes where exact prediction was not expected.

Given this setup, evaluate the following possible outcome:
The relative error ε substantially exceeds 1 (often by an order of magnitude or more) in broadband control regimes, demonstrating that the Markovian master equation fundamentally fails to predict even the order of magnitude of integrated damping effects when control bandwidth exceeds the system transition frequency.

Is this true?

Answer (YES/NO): NO